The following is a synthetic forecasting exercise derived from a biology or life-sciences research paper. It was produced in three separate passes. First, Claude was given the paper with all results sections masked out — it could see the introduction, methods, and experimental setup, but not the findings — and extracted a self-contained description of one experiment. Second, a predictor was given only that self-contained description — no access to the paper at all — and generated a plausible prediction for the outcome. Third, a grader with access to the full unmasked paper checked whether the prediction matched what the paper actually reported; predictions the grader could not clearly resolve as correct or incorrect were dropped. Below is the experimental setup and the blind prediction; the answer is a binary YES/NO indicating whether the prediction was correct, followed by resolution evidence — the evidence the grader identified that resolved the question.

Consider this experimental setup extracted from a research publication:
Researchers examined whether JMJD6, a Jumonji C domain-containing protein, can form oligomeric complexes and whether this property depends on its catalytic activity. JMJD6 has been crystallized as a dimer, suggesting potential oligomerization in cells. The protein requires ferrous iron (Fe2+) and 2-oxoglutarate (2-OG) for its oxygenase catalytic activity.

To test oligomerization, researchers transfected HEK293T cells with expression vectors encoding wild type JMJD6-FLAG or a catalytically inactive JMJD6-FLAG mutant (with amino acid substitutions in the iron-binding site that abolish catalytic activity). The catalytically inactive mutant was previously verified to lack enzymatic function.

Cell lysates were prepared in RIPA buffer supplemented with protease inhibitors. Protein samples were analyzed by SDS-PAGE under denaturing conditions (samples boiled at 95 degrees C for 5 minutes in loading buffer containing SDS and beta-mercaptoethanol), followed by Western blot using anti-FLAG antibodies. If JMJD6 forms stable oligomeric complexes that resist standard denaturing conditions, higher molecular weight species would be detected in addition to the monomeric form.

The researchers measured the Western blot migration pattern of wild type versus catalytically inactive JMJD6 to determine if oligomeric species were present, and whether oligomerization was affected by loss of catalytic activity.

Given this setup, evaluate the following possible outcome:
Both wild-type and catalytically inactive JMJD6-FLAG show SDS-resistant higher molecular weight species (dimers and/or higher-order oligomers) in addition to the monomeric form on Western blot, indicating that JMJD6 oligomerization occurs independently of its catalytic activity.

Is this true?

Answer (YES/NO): NO